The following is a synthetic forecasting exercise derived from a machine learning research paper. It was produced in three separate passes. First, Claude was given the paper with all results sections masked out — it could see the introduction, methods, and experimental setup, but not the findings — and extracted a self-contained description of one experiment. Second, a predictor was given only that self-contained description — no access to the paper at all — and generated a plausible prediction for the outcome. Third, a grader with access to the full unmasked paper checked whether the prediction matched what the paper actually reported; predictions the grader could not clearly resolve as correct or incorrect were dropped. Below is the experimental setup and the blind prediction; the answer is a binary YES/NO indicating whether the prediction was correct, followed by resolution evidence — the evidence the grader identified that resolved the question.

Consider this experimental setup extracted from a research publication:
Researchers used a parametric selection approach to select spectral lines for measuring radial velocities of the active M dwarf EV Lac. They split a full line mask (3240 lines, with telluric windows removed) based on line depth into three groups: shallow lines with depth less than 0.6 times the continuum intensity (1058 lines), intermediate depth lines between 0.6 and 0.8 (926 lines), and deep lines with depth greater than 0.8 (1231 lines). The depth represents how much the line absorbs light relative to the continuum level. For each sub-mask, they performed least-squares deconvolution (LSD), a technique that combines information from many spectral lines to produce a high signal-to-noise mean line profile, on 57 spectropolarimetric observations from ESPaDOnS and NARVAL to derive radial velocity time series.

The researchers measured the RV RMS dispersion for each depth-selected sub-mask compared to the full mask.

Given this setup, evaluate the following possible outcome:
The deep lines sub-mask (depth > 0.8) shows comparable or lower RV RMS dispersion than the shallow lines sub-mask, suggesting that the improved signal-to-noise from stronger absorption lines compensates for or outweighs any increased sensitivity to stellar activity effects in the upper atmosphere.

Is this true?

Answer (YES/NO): YES